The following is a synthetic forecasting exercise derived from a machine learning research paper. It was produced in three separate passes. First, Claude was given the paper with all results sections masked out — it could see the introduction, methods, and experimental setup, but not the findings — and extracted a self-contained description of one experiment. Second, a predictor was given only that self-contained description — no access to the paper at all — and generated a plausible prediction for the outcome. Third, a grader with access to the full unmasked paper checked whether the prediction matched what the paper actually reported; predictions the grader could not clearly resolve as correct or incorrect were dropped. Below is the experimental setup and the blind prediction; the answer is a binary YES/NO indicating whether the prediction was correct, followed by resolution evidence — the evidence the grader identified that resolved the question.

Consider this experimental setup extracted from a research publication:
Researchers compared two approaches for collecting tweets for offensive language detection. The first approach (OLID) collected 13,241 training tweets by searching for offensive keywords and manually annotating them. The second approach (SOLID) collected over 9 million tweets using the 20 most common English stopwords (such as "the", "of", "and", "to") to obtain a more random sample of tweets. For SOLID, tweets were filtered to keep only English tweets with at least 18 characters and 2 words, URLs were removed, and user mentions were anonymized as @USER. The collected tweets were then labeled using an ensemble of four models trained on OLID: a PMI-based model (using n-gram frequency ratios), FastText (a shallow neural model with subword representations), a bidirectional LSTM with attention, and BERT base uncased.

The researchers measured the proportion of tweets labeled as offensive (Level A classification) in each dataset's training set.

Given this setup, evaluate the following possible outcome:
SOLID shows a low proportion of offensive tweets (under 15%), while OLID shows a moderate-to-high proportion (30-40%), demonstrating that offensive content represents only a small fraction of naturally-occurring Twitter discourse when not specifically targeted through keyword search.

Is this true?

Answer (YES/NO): NO